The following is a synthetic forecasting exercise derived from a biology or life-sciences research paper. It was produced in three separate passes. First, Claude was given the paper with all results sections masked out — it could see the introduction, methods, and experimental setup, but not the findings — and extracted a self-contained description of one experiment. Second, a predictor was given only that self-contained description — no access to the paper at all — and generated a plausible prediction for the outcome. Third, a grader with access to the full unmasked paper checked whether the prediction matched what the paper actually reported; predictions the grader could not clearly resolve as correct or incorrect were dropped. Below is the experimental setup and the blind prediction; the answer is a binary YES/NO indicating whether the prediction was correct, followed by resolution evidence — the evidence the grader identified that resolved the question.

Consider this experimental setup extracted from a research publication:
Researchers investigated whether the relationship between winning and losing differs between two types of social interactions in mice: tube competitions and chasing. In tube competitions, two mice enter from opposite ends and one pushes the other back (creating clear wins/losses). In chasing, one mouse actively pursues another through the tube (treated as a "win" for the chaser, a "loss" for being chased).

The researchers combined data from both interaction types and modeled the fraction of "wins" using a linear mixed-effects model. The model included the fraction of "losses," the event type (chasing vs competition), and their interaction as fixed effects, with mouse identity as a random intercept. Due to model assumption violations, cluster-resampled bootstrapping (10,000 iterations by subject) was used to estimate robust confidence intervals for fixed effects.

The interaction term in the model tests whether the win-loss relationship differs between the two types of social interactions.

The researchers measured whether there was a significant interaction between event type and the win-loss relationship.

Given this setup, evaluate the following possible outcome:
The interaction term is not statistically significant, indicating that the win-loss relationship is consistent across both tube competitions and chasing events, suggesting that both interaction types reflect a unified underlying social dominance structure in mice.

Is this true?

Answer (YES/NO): NO